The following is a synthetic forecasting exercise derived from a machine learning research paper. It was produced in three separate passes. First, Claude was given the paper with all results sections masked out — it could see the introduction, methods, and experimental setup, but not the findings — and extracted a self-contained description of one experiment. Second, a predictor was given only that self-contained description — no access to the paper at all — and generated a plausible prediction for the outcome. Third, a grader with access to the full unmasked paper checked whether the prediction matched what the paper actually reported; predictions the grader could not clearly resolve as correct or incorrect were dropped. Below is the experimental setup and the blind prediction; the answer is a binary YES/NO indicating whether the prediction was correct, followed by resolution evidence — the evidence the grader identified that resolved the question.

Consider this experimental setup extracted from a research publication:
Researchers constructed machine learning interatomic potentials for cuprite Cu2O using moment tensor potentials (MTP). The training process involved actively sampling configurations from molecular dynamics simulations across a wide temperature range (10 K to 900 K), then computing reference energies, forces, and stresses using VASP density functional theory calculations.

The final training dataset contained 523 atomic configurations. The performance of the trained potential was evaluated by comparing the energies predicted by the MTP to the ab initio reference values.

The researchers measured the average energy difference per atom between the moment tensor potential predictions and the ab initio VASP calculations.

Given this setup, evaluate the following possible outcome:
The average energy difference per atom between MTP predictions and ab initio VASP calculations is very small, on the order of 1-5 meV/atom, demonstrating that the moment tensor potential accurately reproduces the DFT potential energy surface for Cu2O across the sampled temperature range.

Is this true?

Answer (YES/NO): NO